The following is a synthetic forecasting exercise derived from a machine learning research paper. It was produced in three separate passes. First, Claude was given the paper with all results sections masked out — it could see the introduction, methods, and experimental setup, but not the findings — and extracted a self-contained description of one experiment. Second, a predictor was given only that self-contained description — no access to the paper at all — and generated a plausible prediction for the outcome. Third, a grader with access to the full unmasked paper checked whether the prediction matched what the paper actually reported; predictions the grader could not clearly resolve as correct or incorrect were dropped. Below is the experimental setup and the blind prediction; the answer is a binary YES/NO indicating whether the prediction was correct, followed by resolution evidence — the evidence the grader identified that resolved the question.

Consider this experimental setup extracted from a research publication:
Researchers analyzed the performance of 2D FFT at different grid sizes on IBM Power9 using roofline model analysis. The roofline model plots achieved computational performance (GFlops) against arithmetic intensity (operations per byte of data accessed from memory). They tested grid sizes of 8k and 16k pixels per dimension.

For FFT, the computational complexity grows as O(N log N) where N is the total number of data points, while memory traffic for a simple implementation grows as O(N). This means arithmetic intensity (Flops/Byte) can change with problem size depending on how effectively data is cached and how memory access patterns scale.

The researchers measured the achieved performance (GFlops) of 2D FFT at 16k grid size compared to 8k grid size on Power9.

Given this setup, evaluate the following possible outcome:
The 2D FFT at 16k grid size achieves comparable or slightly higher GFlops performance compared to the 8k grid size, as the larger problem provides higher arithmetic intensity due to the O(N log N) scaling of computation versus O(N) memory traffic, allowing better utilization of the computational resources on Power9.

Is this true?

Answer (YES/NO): NO